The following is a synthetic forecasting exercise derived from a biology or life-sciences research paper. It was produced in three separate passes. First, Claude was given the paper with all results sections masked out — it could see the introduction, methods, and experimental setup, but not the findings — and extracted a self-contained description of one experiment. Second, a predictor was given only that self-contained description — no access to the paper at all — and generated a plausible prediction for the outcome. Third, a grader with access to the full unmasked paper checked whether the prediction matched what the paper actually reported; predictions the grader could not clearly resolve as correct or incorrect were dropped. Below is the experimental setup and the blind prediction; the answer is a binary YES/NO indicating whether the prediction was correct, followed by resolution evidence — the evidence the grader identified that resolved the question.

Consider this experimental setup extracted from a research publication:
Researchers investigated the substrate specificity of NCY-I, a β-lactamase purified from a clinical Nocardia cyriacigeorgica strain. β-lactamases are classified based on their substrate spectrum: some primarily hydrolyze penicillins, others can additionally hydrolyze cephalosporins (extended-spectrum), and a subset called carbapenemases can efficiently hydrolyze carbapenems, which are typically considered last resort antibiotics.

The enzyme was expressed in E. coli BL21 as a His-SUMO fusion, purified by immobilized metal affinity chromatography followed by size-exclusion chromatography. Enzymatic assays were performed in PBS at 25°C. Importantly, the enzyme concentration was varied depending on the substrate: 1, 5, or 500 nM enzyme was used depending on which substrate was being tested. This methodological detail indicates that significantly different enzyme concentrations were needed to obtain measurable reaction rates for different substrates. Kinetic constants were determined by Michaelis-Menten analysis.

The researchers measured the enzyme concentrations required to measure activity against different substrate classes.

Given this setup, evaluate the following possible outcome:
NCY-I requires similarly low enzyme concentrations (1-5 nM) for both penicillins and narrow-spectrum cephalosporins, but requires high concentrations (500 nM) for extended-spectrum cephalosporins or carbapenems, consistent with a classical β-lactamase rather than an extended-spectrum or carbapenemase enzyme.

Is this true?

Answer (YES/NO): YES